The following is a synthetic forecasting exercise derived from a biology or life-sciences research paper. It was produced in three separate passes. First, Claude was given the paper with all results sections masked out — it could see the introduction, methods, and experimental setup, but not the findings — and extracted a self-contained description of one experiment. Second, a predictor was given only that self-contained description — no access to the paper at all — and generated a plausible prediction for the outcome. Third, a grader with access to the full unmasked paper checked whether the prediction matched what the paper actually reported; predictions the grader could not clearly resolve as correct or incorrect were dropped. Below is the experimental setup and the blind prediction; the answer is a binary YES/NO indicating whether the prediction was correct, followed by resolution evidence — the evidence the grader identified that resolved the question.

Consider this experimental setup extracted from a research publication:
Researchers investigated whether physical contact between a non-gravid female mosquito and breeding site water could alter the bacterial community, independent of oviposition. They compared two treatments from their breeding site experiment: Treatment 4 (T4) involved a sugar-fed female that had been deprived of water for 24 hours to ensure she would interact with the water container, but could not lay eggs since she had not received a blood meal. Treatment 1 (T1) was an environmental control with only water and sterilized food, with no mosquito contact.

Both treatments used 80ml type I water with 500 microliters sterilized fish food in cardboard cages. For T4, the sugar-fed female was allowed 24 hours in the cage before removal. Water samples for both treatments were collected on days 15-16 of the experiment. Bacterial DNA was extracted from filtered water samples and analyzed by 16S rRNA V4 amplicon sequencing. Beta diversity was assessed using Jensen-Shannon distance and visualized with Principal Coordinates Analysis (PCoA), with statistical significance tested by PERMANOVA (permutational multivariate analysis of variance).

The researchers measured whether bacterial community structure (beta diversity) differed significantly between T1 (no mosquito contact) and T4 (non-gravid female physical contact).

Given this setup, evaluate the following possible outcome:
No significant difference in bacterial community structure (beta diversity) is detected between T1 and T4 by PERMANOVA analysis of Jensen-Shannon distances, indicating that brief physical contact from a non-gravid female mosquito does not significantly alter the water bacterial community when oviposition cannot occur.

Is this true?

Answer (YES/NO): NO